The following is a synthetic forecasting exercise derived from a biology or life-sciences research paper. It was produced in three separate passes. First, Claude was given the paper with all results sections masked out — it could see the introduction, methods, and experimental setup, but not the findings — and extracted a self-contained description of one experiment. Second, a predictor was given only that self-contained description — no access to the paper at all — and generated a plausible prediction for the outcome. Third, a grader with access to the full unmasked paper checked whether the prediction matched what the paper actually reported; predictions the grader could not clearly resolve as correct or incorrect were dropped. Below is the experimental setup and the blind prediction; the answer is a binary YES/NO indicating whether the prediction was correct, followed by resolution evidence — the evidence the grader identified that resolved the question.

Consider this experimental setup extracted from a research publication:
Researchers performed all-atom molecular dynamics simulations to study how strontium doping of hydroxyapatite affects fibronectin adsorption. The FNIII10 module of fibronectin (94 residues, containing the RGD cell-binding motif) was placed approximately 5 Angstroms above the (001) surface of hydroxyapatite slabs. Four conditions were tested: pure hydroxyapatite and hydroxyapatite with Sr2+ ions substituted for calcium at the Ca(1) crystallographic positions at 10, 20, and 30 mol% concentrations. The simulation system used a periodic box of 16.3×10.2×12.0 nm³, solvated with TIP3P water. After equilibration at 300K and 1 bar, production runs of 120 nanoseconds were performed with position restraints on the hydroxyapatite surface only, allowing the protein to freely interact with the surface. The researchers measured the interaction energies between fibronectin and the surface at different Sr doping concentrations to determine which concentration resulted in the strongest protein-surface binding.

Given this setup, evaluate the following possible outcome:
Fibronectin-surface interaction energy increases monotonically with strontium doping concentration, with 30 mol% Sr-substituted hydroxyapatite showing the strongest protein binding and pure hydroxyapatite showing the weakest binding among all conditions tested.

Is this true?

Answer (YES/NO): NO